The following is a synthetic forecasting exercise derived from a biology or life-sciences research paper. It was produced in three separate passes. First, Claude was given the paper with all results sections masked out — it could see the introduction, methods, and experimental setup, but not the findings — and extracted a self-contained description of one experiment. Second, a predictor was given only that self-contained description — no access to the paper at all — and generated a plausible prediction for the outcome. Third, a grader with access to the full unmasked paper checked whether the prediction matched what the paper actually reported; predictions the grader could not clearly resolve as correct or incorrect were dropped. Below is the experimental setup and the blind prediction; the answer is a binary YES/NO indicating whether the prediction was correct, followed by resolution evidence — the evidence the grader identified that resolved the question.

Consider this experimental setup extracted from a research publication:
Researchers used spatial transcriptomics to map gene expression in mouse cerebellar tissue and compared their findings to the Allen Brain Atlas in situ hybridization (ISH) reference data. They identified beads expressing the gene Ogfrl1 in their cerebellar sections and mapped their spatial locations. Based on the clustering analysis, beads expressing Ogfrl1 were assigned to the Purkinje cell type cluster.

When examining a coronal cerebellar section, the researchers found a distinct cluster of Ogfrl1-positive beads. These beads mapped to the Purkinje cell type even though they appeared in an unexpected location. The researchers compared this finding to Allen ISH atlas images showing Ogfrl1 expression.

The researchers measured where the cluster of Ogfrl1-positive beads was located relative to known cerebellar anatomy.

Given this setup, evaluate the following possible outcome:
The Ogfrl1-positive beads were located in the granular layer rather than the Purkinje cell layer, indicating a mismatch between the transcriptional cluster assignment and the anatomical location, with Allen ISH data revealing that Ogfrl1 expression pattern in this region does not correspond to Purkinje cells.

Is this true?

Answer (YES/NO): NO